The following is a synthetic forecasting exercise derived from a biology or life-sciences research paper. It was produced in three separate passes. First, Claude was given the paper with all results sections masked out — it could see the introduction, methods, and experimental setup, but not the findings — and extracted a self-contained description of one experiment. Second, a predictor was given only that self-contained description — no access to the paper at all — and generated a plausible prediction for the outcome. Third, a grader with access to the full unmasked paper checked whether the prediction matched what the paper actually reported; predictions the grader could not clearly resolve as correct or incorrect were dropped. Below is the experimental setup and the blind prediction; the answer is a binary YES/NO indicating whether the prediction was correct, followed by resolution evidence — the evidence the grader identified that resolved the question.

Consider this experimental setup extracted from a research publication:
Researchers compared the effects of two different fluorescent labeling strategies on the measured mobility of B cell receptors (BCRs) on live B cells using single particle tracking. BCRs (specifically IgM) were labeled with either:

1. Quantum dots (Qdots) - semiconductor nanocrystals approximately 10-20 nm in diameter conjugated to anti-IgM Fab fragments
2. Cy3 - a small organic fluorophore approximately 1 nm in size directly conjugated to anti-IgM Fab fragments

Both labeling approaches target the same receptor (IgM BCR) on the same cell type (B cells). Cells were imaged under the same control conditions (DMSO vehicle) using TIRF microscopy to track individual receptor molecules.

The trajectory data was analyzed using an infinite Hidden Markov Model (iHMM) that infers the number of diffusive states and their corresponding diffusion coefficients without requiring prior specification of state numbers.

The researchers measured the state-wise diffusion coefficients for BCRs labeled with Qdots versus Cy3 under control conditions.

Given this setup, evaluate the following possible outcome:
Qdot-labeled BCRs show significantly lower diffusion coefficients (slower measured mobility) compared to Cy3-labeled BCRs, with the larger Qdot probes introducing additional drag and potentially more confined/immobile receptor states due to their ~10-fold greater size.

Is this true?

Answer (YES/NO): YES